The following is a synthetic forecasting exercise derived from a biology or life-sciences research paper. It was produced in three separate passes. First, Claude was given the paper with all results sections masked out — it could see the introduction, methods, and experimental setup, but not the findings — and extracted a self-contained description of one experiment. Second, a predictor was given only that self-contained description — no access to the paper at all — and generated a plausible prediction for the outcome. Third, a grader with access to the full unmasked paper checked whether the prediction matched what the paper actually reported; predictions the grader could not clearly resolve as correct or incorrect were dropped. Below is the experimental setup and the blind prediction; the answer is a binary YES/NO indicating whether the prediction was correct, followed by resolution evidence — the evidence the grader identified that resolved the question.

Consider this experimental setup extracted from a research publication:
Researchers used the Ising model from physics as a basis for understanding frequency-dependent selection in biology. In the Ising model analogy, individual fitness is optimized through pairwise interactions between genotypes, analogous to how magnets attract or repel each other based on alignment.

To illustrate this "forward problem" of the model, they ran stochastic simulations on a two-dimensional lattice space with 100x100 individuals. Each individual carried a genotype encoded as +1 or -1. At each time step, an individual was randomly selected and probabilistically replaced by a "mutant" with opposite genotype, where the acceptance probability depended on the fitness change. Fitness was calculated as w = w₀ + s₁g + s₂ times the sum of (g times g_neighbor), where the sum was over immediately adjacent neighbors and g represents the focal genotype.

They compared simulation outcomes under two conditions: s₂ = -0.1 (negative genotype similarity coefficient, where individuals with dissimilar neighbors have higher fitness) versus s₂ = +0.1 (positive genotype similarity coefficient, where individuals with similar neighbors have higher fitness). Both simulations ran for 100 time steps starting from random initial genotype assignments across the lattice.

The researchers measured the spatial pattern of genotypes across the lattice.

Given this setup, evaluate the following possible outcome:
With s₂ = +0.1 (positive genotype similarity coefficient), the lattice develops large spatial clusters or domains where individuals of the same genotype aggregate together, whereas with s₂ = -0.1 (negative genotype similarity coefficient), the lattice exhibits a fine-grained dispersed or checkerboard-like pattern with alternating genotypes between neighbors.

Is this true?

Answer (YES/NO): YES